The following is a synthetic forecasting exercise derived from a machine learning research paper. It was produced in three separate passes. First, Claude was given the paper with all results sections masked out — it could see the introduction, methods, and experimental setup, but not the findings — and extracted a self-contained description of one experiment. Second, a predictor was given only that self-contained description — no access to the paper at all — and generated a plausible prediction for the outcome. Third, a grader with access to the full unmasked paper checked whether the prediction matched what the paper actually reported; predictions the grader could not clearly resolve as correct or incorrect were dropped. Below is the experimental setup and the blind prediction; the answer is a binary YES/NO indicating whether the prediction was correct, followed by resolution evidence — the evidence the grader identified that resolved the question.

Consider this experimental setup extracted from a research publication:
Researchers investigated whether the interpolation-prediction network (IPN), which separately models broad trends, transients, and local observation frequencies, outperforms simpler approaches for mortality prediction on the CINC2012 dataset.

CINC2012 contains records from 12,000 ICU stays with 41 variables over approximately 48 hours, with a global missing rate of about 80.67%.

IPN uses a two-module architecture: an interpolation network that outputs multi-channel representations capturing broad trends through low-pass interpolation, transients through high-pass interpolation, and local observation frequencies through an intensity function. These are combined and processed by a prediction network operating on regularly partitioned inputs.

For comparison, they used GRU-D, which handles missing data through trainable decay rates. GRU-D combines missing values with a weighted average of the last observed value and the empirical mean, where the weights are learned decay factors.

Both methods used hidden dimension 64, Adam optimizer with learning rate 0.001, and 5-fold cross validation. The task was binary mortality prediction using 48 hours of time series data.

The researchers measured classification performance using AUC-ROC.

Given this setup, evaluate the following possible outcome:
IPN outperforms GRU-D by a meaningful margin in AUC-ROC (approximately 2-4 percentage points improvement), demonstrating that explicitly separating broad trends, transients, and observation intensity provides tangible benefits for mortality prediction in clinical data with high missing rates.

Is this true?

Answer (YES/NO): NO